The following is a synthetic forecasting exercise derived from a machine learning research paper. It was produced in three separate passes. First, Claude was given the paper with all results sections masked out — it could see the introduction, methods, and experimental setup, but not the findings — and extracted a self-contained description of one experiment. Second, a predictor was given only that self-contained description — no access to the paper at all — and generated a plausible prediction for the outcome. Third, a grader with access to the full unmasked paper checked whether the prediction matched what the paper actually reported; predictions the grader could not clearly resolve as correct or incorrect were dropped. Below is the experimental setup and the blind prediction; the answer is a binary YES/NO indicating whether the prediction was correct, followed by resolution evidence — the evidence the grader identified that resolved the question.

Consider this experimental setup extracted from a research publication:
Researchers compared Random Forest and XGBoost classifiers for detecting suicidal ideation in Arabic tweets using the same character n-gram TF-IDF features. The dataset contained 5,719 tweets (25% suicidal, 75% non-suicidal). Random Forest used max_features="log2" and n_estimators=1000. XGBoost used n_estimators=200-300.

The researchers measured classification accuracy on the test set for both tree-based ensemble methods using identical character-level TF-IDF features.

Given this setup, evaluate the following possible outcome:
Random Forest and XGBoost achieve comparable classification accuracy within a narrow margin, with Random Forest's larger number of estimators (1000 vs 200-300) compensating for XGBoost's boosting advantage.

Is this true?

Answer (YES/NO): YES